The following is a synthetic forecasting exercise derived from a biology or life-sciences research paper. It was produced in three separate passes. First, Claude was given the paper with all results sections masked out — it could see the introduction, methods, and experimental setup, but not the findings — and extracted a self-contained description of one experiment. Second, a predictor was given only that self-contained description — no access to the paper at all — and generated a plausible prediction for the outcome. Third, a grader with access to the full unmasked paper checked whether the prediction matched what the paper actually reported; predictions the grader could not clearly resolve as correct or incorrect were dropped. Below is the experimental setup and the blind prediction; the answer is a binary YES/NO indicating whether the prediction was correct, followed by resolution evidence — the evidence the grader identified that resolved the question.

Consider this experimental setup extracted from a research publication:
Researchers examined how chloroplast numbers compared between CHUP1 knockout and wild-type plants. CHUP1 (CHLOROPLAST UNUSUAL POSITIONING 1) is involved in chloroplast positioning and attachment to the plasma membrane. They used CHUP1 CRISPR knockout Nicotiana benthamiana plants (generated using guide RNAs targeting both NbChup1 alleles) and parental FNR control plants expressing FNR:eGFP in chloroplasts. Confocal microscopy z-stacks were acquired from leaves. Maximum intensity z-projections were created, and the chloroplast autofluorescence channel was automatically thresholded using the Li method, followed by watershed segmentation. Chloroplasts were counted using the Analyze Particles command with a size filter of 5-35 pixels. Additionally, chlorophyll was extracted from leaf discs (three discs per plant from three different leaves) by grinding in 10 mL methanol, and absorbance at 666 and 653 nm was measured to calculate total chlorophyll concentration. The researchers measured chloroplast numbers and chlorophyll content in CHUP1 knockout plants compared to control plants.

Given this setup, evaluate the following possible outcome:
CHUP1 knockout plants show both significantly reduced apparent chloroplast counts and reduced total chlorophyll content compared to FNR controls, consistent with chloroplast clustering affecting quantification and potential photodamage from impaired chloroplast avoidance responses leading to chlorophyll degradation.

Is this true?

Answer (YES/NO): NO